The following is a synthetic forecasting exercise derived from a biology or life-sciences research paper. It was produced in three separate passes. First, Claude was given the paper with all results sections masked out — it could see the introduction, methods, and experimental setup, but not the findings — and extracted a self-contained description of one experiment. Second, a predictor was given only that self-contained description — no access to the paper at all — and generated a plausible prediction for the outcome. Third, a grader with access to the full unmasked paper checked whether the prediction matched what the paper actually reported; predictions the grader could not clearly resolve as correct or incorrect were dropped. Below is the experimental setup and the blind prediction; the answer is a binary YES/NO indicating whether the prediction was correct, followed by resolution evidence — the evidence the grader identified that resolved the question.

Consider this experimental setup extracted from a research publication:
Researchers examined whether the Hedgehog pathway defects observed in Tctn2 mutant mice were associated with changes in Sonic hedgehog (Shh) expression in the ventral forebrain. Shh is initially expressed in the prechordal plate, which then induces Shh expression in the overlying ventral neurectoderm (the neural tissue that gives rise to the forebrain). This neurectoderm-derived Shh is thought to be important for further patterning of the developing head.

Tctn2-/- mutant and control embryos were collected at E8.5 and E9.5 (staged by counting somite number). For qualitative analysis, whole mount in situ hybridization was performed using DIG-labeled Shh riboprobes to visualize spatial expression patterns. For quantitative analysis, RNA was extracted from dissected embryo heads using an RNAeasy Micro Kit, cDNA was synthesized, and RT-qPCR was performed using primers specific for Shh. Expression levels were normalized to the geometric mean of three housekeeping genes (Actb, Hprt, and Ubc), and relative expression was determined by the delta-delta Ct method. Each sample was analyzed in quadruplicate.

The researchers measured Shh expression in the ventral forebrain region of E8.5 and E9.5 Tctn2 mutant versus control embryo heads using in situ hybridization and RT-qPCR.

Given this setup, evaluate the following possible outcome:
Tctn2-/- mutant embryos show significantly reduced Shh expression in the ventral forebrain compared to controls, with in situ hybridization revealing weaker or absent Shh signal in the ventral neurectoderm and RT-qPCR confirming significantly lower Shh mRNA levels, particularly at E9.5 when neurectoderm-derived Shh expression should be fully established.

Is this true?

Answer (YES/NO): YES